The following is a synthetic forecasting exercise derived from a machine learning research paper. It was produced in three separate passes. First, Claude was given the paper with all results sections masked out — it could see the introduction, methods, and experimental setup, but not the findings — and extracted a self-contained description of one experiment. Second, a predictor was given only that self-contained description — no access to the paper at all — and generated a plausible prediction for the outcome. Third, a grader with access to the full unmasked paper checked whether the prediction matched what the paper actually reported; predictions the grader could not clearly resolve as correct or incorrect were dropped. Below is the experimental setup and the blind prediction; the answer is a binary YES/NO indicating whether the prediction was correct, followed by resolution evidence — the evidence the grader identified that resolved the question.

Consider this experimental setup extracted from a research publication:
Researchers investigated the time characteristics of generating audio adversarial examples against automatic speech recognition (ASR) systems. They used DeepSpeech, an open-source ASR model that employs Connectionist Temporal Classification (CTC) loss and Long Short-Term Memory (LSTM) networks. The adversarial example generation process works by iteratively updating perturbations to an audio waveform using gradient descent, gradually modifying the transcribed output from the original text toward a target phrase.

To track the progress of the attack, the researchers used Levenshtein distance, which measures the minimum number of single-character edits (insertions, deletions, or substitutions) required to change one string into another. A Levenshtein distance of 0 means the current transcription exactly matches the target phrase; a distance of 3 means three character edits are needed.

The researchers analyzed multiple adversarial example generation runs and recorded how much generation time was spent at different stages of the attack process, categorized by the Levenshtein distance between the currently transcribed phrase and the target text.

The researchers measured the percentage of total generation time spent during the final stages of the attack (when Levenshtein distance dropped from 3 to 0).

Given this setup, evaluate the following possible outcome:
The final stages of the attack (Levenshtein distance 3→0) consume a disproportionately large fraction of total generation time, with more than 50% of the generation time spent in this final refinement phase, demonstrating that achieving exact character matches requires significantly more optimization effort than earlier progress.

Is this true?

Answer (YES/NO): YES